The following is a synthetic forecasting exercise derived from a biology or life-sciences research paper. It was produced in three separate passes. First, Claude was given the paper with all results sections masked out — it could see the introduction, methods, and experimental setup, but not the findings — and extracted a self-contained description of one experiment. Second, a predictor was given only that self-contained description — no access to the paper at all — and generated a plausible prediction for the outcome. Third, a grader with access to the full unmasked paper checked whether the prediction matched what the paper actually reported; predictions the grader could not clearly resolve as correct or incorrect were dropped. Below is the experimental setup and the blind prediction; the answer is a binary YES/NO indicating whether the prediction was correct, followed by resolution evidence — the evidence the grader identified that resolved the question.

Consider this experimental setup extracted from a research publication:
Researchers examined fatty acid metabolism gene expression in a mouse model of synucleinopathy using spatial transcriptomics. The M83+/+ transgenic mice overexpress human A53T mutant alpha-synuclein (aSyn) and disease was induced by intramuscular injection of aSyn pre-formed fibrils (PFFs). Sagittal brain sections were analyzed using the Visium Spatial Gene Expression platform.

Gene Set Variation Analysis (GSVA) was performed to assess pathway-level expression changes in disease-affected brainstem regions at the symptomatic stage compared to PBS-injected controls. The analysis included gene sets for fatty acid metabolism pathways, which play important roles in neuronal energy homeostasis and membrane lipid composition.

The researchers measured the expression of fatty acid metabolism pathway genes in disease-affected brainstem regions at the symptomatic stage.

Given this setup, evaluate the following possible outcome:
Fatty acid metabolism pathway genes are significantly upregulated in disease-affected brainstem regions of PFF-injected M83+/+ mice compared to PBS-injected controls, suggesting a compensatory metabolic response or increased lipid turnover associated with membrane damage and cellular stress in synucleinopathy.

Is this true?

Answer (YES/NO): NO